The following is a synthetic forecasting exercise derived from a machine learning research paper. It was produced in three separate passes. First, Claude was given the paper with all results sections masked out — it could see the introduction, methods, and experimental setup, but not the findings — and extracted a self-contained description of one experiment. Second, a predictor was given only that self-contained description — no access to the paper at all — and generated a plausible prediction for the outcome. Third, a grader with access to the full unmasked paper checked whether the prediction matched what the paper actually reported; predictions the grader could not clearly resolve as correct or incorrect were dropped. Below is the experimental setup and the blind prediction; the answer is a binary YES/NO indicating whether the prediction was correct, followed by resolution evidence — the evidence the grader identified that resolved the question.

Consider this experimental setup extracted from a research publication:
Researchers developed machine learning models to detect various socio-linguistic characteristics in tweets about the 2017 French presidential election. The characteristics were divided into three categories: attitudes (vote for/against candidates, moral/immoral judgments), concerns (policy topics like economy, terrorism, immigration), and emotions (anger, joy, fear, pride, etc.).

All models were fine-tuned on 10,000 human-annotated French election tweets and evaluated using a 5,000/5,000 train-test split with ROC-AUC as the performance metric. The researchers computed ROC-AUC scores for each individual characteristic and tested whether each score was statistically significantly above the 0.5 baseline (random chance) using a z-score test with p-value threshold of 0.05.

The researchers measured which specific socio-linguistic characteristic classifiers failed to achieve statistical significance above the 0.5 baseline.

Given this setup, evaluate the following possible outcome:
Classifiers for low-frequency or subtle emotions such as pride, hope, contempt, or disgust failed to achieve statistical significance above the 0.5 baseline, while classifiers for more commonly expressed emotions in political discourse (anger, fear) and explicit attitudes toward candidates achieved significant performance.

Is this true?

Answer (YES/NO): NO